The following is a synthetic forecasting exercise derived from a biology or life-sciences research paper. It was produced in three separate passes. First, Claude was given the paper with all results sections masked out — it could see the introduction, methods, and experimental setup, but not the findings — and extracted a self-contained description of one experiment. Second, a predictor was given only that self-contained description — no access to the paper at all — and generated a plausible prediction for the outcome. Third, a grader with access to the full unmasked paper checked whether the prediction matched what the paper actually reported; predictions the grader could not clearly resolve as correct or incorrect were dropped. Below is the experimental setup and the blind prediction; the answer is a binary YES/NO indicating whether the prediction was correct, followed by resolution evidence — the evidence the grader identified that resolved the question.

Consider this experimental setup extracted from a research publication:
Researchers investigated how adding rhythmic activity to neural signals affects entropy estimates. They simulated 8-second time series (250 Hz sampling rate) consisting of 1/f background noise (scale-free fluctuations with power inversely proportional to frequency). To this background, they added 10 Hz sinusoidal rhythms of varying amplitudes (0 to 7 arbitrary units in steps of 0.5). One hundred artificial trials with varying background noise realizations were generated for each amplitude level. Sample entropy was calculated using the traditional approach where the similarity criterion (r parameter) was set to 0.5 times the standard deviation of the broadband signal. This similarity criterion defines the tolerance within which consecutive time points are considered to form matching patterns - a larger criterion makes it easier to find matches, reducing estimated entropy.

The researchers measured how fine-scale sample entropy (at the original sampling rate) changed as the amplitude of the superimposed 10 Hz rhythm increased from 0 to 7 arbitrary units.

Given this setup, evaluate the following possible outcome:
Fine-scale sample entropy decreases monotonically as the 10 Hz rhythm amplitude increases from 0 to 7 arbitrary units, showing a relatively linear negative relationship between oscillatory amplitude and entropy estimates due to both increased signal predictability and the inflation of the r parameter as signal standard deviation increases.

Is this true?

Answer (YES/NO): NO